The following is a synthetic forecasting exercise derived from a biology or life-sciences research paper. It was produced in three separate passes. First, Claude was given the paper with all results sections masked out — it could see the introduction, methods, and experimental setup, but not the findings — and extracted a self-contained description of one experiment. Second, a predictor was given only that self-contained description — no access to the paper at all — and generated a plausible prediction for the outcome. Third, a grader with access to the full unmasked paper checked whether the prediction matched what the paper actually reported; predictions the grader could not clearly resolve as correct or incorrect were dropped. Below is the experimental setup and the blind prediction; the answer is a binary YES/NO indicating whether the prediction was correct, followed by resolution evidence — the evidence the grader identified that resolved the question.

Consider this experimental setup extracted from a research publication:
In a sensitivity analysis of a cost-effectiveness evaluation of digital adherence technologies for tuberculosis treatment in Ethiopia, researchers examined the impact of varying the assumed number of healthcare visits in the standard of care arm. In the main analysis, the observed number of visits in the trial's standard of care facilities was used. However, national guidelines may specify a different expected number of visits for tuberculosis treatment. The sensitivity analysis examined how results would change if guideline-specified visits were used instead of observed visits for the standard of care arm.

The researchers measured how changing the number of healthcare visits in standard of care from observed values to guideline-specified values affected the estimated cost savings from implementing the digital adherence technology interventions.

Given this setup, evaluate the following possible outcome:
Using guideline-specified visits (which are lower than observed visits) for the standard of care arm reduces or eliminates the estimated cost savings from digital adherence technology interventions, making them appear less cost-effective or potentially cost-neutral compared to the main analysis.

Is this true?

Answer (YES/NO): NO